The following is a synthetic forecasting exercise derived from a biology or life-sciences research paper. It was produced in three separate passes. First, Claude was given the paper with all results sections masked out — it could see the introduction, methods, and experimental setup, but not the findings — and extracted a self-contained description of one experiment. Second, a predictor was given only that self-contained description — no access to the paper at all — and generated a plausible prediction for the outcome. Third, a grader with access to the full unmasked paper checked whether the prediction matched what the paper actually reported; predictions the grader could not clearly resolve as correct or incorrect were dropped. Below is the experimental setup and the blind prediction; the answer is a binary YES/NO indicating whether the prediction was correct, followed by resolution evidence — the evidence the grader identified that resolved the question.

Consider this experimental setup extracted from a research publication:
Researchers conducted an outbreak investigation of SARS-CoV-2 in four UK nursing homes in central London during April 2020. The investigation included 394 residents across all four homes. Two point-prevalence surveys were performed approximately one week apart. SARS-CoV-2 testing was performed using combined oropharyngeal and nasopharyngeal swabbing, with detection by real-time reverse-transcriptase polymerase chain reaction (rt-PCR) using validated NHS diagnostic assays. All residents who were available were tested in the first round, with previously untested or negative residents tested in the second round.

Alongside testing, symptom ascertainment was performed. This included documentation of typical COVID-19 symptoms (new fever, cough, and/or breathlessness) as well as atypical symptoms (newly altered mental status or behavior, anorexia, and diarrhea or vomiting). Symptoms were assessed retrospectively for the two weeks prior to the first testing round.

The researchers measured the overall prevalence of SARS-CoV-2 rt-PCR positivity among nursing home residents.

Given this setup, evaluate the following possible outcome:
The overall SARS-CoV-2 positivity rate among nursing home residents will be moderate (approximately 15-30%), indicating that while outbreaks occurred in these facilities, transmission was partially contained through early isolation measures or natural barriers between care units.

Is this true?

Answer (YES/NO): NO